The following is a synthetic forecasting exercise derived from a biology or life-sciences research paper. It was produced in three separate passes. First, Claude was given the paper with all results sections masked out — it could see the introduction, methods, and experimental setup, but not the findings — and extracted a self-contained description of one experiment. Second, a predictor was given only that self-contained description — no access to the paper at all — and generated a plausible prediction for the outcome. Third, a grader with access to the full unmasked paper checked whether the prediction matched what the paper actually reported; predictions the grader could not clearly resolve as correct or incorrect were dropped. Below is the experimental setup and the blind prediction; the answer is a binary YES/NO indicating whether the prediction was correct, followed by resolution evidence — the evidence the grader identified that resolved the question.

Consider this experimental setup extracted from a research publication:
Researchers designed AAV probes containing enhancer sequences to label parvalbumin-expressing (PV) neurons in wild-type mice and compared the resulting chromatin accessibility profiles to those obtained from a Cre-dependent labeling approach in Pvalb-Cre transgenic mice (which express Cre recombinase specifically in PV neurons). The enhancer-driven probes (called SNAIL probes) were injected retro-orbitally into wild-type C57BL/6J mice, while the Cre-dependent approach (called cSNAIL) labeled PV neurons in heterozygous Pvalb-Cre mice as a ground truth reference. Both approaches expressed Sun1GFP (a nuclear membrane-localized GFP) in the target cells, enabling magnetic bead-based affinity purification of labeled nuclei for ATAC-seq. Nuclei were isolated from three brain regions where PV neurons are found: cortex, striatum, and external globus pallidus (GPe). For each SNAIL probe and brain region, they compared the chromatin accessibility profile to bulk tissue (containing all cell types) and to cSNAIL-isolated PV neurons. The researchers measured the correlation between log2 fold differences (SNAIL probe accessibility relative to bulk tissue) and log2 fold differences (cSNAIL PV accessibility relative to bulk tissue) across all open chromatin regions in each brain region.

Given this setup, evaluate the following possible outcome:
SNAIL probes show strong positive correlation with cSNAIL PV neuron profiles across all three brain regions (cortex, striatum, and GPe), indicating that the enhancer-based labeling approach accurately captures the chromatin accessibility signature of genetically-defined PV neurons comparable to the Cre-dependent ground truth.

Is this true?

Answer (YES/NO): NO